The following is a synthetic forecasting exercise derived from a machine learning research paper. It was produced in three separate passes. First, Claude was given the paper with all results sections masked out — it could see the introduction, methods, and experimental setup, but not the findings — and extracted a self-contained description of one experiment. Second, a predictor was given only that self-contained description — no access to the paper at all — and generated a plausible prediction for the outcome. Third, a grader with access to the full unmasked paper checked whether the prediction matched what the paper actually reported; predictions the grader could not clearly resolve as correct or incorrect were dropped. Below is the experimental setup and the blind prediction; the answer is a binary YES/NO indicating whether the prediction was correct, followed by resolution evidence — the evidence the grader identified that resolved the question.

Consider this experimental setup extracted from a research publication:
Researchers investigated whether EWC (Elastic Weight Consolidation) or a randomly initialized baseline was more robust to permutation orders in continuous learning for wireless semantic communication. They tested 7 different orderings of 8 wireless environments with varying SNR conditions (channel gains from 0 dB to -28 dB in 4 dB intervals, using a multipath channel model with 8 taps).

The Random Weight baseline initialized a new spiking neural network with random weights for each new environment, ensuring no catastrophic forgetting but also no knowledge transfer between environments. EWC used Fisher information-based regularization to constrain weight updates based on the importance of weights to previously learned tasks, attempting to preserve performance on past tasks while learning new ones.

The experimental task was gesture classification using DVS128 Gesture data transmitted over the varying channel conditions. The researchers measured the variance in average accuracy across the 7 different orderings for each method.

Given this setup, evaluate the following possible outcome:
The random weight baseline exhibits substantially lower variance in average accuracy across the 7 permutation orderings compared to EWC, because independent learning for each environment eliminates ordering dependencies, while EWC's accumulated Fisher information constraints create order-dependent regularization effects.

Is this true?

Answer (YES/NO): YES